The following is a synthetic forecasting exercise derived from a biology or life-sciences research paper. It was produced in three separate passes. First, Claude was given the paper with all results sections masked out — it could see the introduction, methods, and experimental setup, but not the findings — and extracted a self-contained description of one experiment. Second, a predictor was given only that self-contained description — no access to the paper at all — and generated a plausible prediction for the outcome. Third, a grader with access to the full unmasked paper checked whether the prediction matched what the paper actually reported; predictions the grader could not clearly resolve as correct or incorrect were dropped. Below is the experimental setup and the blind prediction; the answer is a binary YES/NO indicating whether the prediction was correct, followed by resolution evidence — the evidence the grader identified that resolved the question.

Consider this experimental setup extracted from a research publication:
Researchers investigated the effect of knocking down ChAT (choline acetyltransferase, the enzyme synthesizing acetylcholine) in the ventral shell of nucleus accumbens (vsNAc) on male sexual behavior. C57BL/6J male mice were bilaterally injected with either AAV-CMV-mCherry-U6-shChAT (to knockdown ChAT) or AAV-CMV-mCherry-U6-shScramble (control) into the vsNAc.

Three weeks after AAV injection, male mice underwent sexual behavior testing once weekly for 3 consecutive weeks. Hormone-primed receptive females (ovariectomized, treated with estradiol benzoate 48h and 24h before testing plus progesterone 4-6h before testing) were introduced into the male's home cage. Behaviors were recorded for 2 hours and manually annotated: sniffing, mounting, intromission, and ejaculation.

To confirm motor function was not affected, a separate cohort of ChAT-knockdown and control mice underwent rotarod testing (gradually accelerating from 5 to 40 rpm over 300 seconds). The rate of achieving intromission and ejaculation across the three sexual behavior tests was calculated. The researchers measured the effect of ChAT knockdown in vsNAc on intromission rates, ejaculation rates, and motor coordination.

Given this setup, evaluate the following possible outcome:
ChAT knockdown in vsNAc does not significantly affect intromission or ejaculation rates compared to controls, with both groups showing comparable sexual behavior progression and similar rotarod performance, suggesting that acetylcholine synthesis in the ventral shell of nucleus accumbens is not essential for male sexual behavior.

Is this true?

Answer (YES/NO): NO